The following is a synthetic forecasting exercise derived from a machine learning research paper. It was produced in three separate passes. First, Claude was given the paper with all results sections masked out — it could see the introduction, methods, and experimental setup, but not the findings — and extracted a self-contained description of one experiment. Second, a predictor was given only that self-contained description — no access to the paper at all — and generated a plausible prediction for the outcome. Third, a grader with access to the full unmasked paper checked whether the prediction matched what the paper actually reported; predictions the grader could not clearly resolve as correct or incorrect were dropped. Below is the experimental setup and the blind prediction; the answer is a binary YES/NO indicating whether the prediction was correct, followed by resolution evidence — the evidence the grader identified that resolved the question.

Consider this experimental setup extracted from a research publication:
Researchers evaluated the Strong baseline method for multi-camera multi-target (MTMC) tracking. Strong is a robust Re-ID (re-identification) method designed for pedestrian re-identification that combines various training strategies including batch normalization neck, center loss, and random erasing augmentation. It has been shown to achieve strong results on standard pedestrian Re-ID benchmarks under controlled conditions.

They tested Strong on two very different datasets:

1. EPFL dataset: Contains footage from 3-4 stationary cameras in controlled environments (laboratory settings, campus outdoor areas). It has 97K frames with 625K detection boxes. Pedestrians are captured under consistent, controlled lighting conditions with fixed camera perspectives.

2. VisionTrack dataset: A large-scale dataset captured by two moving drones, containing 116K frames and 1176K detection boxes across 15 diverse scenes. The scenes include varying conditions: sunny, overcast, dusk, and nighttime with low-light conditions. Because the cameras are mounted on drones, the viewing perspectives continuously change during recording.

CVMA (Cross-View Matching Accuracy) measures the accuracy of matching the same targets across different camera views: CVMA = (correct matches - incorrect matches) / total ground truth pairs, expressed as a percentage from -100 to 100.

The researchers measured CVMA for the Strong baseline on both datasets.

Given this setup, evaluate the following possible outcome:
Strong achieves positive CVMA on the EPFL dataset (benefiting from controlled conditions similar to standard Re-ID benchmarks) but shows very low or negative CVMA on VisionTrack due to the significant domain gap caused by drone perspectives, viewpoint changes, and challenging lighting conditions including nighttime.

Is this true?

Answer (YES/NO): YES